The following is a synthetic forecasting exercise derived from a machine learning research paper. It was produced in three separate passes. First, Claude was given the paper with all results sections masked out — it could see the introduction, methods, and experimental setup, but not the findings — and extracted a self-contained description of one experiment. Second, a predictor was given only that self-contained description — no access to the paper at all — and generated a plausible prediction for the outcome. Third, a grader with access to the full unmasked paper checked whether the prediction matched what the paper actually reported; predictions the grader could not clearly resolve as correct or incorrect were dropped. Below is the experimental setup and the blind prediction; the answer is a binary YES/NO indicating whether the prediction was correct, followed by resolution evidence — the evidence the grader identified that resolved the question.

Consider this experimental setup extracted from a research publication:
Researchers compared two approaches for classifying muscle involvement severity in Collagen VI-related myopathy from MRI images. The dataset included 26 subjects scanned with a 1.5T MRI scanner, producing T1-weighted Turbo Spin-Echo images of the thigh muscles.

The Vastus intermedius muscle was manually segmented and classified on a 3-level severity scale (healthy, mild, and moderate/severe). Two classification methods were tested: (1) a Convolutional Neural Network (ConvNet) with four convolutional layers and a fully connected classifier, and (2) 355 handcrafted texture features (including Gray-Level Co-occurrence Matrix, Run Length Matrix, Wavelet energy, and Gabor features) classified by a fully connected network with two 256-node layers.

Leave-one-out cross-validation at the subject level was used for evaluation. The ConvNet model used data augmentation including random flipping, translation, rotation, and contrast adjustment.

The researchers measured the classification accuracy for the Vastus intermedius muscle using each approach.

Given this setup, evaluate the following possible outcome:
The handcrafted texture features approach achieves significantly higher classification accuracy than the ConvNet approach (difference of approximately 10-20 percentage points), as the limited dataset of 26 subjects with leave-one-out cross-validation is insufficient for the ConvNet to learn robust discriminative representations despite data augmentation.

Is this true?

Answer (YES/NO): NO